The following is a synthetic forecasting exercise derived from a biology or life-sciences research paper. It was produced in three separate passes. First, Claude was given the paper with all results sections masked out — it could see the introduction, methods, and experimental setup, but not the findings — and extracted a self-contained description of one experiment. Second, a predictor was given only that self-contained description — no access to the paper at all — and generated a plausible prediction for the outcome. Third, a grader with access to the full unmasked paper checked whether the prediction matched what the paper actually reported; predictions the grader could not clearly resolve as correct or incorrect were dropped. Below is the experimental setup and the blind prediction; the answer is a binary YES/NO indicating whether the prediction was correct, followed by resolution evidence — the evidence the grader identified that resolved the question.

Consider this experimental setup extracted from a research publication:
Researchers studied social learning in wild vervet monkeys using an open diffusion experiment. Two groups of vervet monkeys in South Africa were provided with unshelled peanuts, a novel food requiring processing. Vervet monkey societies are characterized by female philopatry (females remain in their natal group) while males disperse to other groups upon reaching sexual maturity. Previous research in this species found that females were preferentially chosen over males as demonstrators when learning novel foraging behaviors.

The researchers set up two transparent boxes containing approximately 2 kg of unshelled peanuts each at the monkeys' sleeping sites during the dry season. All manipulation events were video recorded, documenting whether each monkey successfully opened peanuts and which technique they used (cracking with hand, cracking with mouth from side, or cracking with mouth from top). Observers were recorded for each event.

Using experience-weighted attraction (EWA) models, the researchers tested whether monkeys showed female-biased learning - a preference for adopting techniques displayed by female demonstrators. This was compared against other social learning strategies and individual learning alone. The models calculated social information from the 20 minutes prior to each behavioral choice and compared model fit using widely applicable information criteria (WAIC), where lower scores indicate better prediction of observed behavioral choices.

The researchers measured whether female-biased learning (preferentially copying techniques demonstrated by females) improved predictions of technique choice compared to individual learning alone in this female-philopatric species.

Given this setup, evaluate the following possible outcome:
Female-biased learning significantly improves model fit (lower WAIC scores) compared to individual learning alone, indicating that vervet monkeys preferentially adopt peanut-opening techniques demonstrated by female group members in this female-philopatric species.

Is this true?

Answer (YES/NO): NO